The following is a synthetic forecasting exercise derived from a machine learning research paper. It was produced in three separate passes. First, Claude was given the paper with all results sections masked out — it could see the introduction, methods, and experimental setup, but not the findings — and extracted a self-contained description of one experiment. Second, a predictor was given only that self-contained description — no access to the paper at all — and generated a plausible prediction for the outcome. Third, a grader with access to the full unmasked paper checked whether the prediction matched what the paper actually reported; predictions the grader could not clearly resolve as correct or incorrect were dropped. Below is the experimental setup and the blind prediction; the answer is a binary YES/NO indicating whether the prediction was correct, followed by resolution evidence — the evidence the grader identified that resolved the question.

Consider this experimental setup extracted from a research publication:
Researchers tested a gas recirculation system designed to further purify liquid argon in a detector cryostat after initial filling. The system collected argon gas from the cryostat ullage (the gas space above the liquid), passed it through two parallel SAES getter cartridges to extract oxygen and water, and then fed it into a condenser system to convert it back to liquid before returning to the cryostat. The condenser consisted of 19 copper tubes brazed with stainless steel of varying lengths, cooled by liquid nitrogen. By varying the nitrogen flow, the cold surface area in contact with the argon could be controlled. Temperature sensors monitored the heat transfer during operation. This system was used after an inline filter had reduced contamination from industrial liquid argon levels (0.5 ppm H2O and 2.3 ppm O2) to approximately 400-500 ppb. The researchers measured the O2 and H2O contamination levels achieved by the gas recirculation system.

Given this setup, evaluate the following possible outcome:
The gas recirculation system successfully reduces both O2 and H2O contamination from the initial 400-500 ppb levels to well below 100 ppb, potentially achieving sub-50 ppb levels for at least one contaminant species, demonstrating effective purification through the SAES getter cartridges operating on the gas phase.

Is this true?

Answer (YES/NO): YES